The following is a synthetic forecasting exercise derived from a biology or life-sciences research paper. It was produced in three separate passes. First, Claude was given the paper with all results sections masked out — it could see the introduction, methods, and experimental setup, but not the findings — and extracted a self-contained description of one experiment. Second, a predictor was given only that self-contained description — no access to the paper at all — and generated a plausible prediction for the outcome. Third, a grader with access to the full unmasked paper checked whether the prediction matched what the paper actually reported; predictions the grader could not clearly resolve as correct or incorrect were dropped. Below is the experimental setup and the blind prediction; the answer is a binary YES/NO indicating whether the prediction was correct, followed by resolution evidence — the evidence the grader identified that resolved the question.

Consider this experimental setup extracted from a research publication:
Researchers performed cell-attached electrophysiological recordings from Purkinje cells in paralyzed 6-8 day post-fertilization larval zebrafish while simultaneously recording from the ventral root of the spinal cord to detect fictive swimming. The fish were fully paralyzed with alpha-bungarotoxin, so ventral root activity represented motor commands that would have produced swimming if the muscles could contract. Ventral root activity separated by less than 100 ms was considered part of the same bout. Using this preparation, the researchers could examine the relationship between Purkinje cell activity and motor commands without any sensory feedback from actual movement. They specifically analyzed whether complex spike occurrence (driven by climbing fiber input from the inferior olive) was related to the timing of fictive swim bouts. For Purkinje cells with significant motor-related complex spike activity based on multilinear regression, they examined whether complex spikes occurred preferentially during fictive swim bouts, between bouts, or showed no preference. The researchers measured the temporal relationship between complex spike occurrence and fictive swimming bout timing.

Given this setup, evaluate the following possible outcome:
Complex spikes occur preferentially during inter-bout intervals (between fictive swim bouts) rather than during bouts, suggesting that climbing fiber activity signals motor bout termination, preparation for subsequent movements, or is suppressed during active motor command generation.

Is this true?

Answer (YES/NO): NO